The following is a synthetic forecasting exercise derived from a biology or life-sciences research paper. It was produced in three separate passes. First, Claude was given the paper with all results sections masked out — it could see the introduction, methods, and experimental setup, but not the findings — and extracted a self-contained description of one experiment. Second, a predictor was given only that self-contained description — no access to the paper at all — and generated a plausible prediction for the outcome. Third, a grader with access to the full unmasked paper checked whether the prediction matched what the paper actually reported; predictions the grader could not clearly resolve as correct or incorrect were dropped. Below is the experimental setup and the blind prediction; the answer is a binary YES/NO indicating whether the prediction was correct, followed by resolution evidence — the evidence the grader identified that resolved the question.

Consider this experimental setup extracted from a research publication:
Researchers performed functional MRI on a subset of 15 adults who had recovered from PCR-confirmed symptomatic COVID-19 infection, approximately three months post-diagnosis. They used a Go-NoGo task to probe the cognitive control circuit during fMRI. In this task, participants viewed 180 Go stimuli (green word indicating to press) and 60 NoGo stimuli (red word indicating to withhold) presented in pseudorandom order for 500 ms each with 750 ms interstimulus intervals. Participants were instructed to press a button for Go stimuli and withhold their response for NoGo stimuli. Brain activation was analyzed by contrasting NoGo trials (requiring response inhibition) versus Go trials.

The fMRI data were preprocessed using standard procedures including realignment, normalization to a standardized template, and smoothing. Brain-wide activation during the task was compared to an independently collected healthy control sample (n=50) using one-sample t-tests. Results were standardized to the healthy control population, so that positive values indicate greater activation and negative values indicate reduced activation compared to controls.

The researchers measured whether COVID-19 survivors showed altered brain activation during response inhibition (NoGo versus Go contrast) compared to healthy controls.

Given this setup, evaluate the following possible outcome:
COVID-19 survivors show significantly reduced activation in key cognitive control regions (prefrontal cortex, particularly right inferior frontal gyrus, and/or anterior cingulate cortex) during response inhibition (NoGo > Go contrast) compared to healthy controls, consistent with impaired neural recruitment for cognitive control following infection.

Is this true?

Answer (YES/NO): NO